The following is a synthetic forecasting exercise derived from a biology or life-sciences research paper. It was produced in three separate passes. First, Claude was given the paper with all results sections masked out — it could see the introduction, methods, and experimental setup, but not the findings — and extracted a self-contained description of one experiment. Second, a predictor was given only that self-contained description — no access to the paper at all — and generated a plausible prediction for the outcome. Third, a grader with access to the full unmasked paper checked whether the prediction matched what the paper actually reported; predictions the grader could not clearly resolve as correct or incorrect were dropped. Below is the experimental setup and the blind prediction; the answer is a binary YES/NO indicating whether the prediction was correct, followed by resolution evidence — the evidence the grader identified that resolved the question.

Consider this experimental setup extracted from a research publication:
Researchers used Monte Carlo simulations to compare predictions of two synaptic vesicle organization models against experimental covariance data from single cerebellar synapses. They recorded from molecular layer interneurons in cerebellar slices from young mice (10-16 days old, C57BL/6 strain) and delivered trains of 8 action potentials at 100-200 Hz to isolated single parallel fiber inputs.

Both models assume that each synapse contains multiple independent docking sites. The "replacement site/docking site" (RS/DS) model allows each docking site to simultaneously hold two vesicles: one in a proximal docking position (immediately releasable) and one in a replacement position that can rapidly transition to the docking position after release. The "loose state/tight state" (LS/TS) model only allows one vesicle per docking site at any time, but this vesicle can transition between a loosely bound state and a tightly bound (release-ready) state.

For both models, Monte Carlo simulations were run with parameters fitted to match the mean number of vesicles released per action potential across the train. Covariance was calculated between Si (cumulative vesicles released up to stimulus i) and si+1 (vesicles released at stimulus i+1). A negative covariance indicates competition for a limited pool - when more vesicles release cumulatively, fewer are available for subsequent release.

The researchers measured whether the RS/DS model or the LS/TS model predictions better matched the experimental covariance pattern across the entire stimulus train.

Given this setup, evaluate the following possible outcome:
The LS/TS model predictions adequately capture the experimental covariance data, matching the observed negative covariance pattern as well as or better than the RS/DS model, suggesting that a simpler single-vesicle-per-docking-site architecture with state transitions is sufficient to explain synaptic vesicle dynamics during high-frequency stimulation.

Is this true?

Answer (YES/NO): NO